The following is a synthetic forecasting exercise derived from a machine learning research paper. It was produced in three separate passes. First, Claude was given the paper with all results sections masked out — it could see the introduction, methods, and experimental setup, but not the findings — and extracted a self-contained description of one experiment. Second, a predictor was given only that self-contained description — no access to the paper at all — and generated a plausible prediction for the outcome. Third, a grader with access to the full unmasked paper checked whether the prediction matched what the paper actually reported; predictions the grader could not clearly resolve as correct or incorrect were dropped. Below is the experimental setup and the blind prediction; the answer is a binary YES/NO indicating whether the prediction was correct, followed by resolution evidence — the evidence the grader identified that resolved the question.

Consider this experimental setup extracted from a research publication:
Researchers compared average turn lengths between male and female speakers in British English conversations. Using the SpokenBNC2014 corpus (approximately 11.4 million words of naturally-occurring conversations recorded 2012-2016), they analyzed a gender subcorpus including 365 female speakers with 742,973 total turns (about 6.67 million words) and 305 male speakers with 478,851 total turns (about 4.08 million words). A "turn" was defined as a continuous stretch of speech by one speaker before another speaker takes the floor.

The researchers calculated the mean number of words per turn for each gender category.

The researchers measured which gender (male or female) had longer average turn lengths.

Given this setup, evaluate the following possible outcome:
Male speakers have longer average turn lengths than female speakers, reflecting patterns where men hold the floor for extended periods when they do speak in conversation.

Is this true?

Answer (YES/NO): NO